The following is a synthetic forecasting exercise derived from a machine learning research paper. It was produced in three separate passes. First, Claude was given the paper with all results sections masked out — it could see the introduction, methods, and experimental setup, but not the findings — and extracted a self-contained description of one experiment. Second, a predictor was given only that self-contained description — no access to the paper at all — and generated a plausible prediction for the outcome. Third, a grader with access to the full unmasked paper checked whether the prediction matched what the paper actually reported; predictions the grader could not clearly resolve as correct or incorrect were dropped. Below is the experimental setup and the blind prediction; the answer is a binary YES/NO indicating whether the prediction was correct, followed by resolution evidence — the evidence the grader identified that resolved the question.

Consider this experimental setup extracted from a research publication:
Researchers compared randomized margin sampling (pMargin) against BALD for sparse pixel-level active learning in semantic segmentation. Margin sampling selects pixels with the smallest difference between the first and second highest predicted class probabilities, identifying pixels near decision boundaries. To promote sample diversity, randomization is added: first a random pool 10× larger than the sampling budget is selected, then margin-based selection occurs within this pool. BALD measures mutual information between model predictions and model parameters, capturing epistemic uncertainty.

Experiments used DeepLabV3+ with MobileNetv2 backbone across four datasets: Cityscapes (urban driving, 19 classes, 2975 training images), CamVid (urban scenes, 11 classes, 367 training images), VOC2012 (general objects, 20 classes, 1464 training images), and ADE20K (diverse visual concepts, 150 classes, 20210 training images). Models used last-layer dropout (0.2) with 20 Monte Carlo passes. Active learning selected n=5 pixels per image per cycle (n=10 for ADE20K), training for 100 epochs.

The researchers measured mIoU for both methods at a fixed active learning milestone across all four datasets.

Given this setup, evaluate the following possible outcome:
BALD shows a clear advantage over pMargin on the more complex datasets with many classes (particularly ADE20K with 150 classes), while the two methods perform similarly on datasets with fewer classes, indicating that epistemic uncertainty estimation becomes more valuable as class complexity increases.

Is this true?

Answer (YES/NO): NO